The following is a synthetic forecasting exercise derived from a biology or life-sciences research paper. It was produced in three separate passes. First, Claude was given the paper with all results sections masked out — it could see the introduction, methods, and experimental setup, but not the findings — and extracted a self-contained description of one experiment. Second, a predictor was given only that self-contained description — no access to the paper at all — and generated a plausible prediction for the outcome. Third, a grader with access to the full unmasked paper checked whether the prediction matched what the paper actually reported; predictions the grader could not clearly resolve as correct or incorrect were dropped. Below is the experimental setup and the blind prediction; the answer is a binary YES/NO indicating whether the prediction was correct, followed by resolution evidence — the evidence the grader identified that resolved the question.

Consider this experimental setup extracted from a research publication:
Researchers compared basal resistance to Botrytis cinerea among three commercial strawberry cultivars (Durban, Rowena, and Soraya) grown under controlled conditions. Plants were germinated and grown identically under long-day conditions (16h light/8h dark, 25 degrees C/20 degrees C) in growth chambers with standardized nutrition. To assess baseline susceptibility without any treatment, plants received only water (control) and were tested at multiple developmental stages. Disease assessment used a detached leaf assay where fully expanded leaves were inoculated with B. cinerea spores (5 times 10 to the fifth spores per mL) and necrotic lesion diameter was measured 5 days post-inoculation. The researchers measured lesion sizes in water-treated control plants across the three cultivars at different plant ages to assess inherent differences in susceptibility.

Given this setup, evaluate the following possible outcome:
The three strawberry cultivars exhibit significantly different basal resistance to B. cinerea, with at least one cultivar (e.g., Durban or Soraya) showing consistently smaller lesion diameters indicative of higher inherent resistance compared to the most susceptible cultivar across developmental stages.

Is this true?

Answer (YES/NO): NO